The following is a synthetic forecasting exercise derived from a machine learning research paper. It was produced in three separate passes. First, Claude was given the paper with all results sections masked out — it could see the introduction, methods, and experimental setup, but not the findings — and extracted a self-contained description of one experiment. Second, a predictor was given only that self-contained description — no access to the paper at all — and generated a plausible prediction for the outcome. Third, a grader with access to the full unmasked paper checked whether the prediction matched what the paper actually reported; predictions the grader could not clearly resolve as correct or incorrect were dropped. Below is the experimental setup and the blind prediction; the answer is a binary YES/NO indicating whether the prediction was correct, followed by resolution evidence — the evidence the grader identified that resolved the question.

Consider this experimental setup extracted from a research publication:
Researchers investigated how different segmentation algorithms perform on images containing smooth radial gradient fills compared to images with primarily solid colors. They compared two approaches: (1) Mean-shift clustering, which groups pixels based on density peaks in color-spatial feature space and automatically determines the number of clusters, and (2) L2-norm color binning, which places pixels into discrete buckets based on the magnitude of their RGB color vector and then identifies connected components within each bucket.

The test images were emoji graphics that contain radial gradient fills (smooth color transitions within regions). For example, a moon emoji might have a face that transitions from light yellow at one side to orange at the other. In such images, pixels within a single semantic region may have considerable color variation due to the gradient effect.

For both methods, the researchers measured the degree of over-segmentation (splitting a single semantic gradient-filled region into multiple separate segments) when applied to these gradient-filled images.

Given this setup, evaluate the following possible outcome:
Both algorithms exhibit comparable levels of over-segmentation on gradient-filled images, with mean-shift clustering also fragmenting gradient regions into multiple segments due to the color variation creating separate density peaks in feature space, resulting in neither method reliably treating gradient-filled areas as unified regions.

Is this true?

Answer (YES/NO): YES